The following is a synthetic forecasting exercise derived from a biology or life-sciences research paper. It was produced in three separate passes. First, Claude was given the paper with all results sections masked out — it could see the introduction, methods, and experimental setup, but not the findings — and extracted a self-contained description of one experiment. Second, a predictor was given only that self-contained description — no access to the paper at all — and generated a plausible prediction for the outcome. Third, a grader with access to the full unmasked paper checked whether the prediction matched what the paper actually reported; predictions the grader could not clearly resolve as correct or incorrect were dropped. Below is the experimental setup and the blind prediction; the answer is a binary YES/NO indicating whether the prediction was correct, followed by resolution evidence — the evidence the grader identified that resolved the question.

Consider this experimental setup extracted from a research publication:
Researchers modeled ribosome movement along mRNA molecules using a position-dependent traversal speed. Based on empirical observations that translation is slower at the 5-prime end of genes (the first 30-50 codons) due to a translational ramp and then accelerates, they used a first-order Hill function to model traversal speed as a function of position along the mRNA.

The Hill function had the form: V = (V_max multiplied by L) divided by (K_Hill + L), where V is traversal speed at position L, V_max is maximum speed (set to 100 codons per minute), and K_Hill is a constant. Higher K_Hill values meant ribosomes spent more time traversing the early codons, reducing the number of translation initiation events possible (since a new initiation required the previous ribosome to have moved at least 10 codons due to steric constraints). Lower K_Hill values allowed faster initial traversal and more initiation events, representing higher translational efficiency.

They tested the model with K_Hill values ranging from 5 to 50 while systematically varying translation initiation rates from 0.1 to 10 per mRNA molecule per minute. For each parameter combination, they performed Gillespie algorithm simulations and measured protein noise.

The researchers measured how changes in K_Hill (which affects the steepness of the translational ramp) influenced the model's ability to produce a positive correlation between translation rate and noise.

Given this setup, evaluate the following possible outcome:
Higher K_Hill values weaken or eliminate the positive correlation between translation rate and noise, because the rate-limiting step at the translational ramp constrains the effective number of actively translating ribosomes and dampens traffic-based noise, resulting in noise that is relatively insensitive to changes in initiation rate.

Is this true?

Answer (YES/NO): NO